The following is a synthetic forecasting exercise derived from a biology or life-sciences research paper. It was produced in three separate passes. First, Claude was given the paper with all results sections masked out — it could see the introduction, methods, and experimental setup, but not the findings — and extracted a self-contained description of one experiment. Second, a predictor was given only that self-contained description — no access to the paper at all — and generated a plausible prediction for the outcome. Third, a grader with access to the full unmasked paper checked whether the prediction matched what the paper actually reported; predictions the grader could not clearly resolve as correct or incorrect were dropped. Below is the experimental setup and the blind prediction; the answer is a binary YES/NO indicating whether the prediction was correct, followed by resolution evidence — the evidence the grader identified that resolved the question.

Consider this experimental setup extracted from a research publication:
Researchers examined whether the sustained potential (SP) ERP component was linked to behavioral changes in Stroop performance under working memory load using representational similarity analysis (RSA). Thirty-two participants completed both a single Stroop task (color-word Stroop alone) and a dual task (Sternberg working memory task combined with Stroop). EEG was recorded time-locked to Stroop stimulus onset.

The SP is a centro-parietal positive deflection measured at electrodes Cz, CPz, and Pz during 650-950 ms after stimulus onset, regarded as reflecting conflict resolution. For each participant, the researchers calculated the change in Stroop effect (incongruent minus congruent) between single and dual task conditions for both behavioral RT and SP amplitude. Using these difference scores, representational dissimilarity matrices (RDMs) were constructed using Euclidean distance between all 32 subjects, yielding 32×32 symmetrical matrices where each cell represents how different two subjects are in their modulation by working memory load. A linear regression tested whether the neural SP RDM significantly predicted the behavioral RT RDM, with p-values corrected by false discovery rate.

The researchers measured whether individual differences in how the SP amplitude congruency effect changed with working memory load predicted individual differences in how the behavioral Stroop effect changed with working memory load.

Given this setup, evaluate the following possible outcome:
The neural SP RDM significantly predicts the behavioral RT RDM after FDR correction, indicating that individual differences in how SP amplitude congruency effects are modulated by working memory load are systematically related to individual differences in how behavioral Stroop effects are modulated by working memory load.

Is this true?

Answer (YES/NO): NO